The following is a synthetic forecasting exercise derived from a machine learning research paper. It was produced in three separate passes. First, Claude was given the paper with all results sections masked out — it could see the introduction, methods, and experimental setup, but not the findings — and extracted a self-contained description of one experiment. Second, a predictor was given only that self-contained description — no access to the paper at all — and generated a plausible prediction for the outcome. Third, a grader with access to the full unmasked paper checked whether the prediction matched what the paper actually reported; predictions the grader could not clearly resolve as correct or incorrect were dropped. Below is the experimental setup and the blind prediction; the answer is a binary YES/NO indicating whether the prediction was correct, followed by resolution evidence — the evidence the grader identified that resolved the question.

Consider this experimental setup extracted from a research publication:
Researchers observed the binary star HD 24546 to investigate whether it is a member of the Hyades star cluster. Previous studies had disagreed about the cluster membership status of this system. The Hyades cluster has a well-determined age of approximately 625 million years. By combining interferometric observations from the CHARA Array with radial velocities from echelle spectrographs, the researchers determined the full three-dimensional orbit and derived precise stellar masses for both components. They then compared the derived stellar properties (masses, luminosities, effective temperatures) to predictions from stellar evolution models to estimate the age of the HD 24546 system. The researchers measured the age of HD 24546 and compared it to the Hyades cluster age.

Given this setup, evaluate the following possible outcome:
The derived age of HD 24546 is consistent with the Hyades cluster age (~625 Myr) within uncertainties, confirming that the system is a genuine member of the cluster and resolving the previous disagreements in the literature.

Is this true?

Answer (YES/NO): NO